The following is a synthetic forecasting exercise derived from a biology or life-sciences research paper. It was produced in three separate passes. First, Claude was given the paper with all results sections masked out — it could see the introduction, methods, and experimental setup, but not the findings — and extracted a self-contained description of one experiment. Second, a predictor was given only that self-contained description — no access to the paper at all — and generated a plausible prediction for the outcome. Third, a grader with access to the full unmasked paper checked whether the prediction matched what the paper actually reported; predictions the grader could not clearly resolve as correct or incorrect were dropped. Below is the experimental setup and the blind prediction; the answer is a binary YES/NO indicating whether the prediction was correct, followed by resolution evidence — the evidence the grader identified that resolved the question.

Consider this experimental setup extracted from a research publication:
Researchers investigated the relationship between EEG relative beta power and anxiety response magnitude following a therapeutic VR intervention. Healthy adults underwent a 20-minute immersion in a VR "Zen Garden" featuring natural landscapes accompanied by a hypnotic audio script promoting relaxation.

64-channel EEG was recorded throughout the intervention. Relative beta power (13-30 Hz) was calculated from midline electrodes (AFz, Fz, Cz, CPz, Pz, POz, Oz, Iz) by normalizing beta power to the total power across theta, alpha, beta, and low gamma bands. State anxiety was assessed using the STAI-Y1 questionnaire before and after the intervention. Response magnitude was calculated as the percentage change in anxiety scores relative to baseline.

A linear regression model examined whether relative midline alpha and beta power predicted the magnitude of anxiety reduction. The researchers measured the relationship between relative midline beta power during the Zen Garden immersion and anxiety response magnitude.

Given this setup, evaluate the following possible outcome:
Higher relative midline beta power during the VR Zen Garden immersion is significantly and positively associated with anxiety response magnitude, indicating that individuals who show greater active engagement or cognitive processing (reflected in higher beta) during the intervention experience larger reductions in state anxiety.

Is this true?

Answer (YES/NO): NO